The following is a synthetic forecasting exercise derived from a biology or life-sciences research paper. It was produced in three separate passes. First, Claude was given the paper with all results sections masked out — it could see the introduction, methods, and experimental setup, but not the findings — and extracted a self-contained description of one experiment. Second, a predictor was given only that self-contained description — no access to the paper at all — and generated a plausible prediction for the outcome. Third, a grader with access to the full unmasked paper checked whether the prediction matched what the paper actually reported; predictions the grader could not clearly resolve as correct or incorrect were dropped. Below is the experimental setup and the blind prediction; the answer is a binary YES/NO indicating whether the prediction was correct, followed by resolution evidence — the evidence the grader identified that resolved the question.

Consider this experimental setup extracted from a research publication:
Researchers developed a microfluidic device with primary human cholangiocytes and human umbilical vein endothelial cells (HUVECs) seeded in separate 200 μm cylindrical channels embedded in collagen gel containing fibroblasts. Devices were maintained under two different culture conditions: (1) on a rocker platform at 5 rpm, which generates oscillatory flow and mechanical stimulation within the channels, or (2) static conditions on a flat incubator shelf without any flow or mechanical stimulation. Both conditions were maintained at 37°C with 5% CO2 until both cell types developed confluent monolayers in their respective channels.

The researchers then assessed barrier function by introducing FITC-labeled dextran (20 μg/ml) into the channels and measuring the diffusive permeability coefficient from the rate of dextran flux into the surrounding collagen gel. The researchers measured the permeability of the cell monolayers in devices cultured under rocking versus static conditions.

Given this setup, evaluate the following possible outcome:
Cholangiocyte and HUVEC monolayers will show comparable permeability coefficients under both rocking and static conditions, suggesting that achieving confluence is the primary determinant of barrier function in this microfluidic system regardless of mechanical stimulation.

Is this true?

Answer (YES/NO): NO